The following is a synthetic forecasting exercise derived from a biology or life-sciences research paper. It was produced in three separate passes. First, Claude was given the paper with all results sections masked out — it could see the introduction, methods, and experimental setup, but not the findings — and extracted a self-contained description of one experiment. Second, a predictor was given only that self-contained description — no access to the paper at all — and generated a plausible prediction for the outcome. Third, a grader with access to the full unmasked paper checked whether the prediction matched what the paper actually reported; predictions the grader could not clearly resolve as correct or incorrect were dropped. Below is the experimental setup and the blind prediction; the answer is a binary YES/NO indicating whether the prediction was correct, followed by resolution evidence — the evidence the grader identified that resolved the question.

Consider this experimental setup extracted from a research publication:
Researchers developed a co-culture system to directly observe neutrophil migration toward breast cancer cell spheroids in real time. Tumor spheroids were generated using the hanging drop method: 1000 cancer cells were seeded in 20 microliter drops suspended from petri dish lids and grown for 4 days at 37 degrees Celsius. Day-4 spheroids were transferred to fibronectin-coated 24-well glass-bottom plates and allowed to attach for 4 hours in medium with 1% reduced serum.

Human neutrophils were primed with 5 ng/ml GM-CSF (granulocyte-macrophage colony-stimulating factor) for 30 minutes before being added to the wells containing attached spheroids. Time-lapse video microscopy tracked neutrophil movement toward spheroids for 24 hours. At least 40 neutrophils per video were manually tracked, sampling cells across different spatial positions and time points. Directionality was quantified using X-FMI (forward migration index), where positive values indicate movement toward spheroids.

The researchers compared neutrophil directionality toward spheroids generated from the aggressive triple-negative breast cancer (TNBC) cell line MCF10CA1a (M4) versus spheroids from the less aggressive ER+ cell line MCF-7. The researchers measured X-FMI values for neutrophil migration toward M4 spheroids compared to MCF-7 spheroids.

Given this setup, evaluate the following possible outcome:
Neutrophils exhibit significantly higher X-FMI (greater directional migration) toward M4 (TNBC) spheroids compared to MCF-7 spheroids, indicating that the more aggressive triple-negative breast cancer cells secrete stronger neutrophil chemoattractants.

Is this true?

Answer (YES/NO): YES